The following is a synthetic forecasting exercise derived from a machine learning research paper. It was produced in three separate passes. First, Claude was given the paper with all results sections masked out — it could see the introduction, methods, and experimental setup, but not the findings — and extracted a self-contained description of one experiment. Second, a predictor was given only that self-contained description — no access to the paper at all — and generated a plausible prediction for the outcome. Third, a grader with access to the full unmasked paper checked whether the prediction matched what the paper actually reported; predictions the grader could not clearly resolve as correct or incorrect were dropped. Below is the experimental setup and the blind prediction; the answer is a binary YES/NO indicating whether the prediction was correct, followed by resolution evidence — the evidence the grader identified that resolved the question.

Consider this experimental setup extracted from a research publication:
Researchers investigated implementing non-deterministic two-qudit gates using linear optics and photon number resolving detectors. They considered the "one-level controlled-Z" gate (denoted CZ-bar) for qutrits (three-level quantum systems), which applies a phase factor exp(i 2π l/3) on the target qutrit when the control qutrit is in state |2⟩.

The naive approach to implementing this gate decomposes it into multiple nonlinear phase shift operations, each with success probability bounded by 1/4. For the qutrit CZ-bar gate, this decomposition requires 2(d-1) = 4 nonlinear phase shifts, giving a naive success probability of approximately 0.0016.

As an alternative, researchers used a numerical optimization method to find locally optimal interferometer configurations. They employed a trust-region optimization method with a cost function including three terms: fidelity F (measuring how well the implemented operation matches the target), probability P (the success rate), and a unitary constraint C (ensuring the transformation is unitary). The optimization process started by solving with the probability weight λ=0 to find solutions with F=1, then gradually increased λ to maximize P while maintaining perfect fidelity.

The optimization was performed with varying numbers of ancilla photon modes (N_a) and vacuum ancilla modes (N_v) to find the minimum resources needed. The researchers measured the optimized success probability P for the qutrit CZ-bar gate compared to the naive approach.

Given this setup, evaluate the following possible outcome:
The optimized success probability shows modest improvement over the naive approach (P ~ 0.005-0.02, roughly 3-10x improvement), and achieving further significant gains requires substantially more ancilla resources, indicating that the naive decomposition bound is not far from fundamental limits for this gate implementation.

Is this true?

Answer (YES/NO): YES